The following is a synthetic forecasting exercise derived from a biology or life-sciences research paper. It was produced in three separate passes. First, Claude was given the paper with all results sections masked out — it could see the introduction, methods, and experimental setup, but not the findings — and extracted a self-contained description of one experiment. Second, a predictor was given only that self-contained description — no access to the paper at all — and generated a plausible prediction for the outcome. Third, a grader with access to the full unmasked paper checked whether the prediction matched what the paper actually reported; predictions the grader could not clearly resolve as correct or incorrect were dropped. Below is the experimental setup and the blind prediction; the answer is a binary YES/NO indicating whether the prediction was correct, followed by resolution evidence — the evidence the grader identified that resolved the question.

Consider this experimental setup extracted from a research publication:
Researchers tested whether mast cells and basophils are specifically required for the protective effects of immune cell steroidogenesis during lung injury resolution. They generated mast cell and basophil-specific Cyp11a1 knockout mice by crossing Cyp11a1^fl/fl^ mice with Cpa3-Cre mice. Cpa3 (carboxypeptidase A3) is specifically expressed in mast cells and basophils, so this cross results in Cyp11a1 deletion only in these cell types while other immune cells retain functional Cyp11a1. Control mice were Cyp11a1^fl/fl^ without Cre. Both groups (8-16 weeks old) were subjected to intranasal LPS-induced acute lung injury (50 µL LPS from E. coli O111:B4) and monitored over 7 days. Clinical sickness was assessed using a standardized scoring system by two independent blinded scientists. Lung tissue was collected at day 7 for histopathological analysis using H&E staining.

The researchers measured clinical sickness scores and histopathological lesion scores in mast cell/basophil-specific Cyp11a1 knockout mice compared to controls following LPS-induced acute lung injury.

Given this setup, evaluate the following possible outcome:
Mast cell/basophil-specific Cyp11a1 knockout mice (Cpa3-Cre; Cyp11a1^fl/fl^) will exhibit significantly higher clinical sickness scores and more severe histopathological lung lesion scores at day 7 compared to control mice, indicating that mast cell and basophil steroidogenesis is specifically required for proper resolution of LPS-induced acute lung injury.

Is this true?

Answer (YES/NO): YES